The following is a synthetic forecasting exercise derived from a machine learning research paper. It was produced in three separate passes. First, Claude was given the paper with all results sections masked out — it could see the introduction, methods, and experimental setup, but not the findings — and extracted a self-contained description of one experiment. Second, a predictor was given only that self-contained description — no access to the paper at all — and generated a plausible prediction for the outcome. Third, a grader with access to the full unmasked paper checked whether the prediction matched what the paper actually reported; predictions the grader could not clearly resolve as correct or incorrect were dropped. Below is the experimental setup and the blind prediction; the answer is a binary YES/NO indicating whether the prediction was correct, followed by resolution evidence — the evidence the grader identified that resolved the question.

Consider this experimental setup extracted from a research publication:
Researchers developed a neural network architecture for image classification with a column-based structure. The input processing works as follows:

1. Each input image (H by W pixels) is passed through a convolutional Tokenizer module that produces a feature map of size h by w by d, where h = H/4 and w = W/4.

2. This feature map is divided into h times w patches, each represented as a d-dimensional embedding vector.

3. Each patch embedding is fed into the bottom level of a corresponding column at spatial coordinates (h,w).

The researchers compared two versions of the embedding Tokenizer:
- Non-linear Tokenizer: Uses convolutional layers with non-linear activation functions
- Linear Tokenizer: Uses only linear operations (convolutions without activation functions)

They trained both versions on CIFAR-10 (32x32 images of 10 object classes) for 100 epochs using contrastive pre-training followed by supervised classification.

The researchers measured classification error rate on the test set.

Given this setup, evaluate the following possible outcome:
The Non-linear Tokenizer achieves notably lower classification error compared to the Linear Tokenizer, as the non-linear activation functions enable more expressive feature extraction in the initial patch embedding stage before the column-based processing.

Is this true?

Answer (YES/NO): YES